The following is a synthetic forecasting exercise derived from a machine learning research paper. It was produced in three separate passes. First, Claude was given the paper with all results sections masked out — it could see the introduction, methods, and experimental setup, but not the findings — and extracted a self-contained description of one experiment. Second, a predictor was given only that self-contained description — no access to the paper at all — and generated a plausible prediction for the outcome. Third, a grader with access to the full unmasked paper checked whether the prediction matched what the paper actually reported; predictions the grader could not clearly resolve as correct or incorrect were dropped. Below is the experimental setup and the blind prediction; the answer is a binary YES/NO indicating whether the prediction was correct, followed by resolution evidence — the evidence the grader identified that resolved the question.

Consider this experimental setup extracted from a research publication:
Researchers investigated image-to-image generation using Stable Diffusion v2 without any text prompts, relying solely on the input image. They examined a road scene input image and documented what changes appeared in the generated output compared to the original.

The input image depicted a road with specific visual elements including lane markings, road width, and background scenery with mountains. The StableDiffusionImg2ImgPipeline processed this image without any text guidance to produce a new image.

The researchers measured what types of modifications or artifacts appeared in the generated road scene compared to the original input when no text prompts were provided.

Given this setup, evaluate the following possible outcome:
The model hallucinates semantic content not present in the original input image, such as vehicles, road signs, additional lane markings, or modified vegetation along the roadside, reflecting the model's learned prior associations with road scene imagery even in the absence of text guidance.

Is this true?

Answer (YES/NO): YES